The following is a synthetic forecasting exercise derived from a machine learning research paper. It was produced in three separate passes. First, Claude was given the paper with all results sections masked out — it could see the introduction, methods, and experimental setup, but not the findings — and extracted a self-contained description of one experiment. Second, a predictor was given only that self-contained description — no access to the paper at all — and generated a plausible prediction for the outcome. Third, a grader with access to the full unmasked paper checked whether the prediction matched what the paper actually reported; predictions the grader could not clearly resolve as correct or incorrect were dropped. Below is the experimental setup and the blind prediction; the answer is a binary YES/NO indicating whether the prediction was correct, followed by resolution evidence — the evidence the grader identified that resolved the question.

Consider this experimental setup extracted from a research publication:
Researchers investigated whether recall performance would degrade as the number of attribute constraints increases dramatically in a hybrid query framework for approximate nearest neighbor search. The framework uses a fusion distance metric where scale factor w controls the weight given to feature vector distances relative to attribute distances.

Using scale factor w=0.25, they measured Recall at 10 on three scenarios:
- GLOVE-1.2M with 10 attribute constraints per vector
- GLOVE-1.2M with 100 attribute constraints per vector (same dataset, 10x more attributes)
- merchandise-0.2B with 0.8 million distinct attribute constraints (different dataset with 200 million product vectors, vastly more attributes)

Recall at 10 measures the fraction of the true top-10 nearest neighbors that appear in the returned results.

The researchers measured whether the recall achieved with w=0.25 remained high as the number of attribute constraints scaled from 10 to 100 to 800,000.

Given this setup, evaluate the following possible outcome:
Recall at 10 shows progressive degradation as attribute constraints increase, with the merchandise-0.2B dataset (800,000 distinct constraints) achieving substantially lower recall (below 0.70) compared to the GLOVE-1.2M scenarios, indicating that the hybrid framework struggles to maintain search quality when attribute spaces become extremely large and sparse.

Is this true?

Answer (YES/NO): NO